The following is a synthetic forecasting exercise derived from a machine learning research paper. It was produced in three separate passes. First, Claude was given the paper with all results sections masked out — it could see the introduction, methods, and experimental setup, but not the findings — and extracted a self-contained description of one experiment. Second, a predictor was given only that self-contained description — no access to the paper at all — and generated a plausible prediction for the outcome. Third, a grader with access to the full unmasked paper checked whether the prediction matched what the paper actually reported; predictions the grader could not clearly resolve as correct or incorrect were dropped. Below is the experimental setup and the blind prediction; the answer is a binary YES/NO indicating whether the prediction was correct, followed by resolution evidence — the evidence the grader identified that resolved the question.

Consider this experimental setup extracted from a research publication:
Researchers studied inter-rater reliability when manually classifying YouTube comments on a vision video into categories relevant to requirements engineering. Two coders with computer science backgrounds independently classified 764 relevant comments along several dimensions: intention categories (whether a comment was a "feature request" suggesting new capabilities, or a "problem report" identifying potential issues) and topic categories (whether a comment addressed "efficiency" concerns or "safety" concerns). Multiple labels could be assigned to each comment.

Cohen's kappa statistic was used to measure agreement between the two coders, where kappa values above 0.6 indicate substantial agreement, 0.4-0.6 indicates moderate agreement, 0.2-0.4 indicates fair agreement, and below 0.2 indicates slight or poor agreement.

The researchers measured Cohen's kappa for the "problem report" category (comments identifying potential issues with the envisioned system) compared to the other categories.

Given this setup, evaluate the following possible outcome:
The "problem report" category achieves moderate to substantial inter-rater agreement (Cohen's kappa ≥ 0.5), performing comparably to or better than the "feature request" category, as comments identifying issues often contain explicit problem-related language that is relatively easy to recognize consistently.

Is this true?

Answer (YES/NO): NO